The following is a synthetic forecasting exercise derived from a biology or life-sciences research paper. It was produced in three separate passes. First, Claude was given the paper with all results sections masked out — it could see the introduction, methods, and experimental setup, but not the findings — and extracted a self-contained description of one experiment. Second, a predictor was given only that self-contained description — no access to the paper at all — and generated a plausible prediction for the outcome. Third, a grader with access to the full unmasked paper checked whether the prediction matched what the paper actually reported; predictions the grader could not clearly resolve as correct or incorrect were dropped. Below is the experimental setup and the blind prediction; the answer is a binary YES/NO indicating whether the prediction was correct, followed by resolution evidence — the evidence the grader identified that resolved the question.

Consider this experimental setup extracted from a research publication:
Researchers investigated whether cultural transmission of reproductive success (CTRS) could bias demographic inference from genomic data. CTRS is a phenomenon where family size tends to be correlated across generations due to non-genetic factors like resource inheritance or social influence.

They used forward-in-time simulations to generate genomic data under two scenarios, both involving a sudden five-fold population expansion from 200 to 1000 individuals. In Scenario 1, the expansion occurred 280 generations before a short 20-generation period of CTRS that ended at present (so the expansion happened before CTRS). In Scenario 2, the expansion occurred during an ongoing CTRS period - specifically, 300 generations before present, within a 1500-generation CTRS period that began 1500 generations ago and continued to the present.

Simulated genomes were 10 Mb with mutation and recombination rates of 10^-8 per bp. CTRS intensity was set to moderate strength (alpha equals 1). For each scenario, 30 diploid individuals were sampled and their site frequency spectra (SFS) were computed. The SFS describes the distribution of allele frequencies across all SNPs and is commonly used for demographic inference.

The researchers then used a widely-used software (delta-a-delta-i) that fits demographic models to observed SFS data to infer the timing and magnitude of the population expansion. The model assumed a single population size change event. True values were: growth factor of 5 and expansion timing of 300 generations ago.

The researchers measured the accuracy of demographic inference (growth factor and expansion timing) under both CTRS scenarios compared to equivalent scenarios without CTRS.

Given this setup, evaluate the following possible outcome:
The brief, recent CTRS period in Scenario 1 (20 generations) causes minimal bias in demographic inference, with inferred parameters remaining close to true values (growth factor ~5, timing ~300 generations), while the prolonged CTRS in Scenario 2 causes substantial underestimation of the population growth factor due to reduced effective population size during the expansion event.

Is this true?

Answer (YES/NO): NO